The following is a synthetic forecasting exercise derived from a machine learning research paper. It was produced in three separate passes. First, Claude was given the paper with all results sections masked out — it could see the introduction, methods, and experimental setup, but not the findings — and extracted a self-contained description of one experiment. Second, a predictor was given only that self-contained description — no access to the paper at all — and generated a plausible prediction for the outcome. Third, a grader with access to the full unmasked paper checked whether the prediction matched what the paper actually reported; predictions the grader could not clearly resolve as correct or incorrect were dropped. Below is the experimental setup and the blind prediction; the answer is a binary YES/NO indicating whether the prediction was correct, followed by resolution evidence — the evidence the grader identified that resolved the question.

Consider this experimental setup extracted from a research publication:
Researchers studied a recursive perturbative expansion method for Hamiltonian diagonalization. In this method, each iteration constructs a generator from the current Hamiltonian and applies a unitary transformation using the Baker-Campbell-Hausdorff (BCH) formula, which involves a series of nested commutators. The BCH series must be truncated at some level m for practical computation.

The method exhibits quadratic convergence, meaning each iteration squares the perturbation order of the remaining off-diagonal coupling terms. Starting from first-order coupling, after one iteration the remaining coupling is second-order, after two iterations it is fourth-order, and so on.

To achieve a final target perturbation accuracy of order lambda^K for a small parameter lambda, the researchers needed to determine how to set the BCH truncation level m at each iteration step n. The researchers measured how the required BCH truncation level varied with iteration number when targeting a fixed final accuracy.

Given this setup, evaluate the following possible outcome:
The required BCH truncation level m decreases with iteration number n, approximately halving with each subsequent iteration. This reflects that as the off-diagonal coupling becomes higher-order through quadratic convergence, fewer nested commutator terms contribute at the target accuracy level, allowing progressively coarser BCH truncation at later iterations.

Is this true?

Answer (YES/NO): YES